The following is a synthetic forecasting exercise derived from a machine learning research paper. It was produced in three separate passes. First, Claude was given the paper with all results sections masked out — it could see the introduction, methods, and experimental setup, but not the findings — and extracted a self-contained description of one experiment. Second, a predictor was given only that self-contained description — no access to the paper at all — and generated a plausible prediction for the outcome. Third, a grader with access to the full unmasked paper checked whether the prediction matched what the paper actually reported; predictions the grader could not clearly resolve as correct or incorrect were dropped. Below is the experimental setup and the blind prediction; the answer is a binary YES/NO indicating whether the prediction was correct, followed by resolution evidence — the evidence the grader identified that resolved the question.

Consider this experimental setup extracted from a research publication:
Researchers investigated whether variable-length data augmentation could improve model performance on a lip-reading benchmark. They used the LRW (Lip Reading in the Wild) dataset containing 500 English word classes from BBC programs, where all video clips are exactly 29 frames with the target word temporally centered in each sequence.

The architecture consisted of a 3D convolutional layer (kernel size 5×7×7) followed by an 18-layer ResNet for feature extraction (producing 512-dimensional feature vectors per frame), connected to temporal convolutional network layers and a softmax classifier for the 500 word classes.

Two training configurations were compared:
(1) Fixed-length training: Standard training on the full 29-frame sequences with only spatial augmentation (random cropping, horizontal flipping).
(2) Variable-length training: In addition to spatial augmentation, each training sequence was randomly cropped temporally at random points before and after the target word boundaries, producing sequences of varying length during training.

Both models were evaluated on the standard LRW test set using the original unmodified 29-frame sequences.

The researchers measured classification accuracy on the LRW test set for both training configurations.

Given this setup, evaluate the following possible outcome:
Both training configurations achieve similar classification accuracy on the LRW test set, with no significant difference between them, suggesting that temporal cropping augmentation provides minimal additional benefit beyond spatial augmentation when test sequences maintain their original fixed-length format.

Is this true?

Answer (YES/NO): NO